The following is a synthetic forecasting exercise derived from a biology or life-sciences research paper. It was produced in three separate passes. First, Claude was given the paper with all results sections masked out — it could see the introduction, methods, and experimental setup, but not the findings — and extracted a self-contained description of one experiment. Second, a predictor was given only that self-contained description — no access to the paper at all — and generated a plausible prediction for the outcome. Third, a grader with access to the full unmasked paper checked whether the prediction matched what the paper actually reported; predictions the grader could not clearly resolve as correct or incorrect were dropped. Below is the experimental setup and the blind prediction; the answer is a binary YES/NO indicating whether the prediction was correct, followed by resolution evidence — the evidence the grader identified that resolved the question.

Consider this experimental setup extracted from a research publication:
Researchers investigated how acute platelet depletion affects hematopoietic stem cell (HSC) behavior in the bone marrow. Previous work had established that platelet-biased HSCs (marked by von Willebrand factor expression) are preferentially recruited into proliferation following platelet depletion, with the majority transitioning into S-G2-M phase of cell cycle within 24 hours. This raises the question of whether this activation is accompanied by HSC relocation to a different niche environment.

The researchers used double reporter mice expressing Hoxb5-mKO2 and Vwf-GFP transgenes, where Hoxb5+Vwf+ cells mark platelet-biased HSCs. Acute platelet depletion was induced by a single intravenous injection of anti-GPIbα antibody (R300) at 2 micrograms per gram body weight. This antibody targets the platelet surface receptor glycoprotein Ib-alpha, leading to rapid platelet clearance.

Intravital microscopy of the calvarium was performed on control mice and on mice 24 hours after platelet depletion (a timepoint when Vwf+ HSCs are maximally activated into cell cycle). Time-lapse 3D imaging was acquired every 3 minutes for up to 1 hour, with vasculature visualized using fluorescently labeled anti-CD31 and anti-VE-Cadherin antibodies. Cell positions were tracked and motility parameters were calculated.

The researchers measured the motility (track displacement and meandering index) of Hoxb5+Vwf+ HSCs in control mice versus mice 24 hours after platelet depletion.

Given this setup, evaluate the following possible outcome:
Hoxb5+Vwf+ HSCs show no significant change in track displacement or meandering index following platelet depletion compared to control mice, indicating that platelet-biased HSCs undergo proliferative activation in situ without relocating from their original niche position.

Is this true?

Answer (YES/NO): YES